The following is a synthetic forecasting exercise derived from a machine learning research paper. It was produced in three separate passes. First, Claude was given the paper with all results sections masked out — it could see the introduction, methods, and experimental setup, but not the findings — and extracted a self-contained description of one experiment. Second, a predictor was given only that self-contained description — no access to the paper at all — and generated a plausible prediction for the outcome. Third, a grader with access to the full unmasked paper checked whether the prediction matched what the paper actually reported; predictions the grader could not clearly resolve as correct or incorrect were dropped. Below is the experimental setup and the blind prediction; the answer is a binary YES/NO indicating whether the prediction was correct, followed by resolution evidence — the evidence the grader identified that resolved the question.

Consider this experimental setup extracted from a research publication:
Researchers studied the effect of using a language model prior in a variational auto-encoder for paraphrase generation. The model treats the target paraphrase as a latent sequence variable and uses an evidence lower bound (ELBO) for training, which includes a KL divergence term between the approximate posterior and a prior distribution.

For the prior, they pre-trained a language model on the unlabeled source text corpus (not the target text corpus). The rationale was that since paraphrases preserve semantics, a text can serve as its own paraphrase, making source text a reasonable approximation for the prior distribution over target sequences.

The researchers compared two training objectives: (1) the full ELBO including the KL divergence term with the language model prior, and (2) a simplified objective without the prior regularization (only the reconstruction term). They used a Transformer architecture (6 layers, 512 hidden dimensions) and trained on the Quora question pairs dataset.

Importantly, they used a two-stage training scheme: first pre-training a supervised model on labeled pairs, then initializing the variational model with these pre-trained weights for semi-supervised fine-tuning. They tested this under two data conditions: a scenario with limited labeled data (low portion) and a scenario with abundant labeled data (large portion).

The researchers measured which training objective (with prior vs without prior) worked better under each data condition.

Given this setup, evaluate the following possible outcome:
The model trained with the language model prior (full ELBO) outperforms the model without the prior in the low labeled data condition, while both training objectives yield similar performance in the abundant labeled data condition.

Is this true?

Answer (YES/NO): NO